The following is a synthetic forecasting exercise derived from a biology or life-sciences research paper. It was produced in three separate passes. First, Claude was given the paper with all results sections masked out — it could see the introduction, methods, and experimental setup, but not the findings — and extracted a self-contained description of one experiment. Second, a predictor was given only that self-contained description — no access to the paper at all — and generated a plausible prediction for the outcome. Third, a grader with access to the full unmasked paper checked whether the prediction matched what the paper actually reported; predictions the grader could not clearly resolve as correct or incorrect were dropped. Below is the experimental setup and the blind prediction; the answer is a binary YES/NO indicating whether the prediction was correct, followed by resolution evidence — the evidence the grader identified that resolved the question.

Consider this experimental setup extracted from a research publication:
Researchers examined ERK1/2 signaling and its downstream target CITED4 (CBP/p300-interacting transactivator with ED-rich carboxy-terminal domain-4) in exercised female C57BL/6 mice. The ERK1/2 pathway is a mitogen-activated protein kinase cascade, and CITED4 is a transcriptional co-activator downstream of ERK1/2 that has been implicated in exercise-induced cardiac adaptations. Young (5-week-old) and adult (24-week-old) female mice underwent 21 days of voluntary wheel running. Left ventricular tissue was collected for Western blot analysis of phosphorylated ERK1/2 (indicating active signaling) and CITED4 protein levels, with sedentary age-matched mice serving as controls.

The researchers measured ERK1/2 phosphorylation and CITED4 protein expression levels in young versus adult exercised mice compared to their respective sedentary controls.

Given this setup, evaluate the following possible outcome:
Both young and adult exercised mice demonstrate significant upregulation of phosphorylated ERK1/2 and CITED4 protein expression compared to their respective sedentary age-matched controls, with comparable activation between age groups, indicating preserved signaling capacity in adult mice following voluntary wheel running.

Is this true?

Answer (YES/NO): NO